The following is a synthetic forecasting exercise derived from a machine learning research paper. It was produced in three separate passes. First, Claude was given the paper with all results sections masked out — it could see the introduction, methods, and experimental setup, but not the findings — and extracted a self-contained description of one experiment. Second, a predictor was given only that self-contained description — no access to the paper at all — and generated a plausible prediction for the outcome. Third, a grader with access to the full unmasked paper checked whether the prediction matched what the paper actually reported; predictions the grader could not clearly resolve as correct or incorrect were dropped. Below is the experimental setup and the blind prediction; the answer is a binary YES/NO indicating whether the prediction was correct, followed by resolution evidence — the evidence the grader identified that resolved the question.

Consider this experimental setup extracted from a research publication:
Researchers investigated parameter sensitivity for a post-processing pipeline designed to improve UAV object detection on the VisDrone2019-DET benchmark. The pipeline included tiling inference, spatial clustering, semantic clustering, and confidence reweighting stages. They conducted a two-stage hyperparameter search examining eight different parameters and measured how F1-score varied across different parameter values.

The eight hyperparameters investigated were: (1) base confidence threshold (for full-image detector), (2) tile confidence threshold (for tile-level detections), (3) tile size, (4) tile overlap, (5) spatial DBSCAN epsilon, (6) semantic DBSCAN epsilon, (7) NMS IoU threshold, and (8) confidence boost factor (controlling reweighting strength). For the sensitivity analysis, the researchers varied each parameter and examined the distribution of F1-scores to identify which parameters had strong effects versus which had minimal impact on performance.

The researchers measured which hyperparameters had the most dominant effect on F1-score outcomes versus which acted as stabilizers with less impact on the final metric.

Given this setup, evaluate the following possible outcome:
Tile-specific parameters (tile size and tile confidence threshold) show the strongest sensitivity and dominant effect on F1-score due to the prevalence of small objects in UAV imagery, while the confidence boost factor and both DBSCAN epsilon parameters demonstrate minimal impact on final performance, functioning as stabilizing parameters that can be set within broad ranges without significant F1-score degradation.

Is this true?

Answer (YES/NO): NO